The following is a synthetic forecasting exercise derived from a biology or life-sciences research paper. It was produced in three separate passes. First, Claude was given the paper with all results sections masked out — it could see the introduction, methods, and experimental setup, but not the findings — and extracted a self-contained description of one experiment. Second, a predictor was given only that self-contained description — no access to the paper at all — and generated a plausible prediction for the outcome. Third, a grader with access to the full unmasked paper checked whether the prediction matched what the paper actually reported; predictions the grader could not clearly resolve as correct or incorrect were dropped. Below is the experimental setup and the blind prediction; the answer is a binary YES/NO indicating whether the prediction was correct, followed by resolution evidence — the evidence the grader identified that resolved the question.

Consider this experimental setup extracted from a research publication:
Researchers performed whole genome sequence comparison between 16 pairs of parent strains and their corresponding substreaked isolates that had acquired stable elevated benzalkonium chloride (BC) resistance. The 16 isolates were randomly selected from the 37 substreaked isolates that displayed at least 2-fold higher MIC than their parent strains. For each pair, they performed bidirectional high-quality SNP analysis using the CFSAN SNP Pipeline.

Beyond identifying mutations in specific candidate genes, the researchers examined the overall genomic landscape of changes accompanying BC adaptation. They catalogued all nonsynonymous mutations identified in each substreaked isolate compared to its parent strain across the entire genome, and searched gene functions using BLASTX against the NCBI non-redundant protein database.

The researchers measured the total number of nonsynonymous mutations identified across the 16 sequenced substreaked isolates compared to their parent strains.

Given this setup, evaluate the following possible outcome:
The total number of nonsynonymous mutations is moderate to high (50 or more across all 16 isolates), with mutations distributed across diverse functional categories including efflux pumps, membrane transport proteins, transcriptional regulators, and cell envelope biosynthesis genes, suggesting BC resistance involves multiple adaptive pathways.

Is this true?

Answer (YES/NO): NO